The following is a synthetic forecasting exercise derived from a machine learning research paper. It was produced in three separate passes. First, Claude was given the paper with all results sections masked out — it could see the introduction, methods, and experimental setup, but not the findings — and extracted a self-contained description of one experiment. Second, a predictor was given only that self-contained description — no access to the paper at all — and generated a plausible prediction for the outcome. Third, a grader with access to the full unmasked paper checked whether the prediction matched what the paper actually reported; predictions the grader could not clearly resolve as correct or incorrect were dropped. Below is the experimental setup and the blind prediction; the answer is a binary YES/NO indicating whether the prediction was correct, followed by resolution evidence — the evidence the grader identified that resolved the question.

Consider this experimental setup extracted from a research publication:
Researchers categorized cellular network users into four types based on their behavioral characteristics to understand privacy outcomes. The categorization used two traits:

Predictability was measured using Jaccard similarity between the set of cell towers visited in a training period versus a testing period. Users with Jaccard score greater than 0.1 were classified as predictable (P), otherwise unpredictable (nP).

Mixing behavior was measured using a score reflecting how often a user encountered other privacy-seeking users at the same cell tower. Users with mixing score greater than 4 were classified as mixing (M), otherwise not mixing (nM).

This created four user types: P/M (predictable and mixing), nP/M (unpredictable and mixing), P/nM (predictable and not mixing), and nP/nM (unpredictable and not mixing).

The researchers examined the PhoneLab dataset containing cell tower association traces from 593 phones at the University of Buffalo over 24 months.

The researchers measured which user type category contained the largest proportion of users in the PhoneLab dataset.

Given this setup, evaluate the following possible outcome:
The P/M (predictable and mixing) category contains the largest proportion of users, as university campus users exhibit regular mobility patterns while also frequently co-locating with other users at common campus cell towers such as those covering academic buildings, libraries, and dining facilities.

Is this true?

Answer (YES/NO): NO